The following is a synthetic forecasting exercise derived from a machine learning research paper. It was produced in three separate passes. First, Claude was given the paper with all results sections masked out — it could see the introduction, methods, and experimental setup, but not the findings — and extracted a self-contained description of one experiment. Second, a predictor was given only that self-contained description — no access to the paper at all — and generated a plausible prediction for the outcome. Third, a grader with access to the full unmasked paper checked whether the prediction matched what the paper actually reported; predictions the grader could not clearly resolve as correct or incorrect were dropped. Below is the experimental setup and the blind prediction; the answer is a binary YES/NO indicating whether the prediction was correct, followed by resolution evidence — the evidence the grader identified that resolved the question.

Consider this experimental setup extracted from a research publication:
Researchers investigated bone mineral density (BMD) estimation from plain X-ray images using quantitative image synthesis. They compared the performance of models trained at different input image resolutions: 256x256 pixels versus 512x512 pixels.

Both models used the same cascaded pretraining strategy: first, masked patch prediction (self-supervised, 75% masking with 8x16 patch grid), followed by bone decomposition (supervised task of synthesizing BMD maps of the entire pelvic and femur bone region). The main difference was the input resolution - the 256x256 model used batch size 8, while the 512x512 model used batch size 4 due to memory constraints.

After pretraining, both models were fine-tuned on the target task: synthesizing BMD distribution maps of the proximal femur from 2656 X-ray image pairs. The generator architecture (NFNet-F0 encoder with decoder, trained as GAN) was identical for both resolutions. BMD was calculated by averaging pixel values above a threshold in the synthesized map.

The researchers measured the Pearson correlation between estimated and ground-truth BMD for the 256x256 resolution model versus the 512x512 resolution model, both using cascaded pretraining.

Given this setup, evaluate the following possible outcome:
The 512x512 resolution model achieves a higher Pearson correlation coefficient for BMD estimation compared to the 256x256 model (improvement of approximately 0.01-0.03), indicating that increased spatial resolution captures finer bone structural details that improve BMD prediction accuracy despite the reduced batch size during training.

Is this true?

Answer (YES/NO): YES